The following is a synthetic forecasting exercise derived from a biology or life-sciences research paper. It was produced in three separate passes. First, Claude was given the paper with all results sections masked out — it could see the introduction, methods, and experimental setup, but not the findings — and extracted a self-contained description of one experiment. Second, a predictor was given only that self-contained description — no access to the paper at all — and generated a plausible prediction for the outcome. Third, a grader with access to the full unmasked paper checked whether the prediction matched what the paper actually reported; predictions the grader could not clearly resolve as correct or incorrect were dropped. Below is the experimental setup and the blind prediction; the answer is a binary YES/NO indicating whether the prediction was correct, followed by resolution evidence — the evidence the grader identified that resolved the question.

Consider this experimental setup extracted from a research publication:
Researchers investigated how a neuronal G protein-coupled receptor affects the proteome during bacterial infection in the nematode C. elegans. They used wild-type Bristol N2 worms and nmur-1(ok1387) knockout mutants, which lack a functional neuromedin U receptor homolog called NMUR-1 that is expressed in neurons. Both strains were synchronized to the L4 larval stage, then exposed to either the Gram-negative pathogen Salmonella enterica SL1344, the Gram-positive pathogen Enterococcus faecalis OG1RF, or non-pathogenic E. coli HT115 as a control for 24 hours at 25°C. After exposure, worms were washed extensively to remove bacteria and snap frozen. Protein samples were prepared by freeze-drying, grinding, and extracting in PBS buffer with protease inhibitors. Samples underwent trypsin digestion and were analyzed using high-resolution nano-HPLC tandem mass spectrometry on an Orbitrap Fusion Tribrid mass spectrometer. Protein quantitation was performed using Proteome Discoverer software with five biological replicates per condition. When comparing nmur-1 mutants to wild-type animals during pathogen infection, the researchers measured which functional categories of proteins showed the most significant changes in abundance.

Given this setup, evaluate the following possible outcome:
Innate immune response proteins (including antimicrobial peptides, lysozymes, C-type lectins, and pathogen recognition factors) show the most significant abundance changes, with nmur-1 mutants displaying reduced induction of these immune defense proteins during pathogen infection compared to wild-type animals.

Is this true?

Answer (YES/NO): NO